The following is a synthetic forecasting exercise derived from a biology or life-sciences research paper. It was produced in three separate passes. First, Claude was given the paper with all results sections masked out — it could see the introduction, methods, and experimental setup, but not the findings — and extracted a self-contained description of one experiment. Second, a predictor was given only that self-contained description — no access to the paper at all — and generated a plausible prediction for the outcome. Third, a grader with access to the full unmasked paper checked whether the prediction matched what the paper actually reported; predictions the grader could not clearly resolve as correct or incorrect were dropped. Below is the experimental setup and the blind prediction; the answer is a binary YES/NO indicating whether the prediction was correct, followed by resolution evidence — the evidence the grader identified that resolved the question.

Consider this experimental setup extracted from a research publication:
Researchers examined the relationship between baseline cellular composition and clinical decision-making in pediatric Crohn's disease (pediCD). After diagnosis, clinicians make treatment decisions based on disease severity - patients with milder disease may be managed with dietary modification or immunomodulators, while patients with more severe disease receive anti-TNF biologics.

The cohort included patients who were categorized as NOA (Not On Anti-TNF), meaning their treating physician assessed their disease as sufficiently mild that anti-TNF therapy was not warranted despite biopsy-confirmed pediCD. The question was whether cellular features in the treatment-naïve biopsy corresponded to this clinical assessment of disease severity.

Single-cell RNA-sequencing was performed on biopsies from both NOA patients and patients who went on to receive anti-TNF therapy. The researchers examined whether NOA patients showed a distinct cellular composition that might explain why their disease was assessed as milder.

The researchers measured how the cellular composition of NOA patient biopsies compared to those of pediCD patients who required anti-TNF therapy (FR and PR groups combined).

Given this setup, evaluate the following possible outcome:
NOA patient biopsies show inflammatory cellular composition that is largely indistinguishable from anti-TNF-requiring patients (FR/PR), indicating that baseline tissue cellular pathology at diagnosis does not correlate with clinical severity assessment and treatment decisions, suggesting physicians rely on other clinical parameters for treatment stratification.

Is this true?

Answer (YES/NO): NO